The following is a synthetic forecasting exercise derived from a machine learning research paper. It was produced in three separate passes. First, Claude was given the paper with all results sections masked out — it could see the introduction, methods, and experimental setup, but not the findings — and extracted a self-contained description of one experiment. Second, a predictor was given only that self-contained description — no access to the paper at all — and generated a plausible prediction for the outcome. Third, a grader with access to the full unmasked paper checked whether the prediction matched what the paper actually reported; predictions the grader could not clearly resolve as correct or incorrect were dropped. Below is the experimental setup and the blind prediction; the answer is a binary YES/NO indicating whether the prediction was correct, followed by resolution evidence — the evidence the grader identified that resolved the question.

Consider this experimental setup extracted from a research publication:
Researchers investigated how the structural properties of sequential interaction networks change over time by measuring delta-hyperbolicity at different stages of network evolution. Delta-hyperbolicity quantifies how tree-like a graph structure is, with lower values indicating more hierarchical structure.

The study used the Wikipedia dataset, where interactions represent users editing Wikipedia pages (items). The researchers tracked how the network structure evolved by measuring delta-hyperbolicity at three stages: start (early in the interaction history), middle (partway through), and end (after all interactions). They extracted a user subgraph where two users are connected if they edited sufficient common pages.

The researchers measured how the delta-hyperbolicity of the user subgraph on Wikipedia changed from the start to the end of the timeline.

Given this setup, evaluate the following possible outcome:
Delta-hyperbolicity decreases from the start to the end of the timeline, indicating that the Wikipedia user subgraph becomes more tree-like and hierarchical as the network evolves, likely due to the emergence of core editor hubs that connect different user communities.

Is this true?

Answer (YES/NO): NO